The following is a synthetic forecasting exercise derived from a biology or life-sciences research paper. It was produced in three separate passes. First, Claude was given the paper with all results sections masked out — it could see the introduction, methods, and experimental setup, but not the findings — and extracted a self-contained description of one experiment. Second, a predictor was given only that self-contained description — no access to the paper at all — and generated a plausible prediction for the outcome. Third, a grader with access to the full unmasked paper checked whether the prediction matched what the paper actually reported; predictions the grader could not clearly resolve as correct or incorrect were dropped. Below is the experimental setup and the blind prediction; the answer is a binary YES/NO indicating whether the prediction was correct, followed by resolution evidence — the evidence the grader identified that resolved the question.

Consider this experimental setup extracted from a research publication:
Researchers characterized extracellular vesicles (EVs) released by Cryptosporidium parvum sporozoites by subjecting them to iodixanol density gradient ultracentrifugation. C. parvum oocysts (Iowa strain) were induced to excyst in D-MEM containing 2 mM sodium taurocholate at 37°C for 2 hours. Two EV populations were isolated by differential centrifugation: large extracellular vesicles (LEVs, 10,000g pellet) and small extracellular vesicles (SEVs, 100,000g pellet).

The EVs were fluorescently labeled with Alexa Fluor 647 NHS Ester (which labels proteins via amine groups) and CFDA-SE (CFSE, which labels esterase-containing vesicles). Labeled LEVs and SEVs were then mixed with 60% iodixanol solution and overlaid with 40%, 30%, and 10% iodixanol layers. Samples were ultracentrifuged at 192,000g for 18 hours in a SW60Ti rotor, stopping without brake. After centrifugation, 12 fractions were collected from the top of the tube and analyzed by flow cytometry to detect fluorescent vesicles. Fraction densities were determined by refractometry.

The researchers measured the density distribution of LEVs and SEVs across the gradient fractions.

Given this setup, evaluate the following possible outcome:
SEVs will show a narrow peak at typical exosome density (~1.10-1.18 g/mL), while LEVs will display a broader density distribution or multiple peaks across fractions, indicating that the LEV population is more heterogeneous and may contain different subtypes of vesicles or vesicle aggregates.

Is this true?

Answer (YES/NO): NO